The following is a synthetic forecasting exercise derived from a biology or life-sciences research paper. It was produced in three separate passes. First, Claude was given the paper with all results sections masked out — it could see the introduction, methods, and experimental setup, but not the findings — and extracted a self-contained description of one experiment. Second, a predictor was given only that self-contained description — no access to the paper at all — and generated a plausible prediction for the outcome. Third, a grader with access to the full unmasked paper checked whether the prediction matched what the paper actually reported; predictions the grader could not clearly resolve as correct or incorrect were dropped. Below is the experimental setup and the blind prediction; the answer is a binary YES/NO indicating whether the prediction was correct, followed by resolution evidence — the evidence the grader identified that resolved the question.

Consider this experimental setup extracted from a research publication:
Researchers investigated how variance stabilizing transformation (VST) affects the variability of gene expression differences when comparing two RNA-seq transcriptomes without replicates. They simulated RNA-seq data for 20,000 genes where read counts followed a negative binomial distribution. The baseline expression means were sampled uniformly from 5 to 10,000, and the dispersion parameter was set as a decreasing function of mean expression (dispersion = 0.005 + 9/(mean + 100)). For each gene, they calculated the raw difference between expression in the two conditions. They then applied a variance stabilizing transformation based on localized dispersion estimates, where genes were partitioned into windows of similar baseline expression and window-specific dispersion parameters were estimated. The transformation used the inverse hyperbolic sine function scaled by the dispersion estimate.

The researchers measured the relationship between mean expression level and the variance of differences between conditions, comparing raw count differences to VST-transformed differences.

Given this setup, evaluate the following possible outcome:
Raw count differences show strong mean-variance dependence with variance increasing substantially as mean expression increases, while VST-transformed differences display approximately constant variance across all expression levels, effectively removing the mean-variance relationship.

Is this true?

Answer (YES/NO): YES